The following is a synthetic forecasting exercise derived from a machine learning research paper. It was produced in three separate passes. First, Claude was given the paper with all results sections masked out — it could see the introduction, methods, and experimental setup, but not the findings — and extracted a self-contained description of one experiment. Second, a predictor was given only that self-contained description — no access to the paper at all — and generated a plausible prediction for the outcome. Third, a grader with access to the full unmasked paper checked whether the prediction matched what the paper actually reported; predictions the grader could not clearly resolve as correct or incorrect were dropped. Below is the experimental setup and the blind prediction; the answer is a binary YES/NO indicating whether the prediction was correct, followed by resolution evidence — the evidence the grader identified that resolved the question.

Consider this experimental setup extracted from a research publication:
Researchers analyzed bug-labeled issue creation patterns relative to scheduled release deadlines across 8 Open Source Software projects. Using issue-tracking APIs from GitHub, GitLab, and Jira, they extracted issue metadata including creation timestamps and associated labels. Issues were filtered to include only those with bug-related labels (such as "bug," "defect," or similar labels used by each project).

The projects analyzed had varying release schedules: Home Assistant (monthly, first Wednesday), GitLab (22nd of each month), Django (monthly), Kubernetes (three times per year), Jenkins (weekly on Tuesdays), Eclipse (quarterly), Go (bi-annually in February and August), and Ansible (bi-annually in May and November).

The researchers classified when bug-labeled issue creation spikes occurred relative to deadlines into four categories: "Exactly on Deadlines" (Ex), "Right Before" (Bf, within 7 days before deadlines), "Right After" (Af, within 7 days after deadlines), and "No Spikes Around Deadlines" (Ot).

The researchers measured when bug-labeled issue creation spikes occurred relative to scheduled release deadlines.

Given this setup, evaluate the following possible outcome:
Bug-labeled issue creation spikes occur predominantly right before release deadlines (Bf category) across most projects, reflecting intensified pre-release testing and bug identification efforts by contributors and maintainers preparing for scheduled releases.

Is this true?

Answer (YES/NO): NO